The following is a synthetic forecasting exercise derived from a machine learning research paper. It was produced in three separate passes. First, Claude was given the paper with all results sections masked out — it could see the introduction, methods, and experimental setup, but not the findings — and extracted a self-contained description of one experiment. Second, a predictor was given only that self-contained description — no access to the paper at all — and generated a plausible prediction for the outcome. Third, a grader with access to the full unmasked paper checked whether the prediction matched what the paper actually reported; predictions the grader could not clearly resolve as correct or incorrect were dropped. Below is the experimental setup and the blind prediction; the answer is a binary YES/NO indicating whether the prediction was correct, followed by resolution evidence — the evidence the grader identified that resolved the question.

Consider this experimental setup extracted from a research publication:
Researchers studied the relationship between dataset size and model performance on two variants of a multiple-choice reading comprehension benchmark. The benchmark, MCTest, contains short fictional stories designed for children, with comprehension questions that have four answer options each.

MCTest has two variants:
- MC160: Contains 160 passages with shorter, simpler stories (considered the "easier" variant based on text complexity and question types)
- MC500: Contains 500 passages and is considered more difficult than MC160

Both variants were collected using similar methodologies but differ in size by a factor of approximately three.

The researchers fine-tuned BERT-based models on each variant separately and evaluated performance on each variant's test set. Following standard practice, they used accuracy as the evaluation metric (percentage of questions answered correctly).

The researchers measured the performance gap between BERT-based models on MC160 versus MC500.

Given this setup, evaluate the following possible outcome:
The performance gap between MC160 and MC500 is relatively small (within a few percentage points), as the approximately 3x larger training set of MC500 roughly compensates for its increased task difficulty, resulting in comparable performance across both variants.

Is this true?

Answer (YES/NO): NO